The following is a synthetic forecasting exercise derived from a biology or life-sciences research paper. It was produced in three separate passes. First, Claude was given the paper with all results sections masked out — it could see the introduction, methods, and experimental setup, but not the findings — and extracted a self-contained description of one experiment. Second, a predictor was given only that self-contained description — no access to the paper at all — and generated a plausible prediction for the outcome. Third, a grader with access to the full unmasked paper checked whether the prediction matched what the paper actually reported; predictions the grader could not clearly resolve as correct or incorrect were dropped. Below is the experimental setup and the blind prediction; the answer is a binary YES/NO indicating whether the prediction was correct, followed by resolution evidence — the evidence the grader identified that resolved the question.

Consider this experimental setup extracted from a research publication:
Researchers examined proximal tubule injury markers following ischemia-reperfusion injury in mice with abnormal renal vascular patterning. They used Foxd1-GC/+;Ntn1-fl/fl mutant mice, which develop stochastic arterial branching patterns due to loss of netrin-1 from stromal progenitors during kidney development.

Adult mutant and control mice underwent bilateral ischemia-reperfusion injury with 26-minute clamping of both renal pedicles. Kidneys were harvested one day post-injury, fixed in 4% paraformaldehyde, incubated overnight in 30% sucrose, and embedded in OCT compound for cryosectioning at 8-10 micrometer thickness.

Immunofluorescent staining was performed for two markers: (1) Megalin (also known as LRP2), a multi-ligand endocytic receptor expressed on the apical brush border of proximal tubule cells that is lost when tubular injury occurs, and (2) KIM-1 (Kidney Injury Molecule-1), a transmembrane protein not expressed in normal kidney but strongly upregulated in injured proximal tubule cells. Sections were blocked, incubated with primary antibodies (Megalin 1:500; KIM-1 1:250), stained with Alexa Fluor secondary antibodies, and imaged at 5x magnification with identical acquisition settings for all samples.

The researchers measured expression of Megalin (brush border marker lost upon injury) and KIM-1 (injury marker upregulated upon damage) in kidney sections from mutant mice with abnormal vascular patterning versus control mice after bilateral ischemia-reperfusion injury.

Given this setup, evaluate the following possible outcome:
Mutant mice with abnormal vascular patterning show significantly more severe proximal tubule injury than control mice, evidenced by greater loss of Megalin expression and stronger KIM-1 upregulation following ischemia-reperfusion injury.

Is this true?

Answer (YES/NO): NO